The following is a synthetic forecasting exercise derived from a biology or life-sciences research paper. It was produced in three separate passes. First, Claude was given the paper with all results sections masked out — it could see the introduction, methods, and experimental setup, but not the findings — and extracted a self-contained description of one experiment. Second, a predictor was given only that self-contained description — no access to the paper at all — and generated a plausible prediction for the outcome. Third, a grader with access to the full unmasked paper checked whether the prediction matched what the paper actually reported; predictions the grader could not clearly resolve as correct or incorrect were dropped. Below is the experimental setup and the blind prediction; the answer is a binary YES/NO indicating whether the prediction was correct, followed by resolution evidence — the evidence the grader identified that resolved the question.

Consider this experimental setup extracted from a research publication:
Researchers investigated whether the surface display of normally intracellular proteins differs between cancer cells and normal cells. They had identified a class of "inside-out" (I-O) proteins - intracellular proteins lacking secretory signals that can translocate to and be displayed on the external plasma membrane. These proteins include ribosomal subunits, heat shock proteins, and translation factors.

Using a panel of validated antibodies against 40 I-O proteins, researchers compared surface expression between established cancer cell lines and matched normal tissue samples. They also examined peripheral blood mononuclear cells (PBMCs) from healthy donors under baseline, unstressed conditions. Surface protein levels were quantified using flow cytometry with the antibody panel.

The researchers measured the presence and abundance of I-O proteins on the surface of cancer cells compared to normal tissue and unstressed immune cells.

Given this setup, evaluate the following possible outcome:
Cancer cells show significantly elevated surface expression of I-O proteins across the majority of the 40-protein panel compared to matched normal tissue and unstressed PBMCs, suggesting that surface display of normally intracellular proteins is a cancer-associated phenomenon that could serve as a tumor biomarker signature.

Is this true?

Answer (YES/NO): YES